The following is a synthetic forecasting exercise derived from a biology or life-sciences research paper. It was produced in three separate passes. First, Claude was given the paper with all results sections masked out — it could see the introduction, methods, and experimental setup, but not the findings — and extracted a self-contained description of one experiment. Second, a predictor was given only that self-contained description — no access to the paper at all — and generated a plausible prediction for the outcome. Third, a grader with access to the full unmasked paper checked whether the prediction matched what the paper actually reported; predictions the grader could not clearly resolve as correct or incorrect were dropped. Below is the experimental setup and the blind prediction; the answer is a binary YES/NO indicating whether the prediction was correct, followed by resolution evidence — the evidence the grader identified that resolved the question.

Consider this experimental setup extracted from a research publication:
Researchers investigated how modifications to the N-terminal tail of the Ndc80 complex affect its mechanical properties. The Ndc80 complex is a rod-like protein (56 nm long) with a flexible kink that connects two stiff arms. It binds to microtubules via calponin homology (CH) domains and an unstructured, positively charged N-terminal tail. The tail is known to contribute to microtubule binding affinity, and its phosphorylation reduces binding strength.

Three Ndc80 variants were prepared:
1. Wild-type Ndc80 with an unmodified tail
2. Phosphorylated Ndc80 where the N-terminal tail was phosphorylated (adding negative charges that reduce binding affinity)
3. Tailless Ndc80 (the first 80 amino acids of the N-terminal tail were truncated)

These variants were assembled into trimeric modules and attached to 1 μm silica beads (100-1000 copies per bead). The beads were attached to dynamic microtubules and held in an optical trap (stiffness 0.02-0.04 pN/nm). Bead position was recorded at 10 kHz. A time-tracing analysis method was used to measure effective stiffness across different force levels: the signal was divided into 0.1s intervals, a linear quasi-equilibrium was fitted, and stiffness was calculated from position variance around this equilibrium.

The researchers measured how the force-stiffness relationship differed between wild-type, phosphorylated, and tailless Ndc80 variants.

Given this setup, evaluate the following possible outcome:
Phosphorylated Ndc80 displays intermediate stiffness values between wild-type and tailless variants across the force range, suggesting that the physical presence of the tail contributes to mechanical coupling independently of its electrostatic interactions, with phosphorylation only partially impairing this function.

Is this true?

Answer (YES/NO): NO